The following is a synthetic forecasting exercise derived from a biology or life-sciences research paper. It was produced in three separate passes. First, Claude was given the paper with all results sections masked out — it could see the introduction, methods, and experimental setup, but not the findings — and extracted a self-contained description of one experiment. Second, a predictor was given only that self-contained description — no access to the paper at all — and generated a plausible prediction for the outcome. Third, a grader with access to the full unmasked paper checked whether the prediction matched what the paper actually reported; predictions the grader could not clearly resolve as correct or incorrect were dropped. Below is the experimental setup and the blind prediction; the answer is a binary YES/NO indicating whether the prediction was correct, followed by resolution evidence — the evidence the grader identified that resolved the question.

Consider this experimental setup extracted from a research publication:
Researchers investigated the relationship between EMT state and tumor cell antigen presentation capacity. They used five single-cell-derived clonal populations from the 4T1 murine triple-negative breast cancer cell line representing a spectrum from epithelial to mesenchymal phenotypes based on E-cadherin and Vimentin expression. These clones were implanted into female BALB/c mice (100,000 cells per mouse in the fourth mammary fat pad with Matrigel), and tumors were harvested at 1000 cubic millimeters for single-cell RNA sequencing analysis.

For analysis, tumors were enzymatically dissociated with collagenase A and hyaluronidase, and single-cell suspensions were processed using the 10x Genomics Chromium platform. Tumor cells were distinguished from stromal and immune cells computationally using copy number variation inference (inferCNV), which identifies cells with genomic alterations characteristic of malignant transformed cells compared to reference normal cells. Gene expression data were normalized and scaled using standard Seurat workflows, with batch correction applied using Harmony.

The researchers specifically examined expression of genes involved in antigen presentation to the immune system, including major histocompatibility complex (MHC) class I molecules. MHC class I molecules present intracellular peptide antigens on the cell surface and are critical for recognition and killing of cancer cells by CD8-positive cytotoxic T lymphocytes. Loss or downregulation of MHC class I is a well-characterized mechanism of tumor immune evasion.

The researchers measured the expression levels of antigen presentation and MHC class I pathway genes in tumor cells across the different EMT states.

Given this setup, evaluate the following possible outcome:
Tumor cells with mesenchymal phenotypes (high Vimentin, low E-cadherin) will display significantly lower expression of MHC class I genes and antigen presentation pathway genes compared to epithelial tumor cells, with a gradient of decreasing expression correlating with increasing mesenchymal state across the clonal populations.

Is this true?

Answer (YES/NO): YES